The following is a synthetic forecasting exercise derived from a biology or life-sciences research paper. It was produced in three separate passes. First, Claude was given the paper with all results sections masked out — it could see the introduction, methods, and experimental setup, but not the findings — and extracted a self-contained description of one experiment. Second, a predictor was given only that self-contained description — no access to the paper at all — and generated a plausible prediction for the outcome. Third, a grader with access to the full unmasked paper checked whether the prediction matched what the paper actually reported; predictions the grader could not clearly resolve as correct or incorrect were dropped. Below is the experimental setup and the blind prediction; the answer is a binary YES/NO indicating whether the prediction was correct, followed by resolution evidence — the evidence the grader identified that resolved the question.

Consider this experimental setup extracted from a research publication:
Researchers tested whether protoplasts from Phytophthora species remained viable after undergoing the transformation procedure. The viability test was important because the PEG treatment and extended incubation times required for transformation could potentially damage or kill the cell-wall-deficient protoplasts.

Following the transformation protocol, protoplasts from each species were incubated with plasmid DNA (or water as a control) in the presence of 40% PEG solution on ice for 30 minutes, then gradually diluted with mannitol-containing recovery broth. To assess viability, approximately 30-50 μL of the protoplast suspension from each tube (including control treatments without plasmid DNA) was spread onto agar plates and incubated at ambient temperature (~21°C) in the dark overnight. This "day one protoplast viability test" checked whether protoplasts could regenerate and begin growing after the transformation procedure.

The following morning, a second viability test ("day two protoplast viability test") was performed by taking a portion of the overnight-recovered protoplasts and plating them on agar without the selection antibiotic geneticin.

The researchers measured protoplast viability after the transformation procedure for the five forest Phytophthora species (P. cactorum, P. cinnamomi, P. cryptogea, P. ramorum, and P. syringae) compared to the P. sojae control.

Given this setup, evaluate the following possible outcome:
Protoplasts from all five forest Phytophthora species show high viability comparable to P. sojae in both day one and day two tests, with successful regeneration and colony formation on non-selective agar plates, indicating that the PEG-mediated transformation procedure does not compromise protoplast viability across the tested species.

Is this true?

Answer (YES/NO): YES